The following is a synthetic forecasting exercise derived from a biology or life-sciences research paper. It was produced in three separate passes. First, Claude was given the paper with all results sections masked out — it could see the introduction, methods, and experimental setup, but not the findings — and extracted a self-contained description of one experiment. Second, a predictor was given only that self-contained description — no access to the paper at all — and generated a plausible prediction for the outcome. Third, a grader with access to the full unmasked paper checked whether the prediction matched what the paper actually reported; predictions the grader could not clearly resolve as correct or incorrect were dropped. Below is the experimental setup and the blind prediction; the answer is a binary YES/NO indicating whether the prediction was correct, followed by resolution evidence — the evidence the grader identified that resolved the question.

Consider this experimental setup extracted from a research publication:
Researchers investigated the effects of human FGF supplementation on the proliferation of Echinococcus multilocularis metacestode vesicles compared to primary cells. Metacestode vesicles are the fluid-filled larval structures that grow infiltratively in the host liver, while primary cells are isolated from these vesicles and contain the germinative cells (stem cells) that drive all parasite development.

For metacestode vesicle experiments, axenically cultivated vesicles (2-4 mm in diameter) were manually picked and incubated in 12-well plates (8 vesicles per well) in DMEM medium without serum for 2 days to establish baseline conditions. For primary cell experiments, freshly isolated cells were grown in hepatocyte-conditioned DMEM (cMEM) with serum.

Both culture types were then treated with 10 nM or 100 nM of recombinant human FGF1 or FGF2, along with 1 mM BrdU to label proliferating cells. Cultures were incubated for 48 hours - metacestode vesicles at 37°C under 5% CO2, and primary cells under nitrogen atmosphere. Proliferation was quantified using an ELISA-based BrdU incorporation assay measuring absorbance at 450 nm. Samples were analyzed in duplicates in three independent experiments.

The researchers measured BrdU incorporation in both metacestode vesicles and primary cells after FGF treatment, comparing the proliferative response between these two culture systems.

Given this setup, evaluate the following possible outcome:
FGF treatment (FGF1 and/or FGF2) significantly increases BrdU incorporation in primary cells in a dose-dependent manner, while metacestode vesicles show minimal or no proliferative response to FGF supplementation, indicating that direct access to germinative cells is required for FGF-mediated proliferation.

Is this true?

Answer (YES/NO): NO